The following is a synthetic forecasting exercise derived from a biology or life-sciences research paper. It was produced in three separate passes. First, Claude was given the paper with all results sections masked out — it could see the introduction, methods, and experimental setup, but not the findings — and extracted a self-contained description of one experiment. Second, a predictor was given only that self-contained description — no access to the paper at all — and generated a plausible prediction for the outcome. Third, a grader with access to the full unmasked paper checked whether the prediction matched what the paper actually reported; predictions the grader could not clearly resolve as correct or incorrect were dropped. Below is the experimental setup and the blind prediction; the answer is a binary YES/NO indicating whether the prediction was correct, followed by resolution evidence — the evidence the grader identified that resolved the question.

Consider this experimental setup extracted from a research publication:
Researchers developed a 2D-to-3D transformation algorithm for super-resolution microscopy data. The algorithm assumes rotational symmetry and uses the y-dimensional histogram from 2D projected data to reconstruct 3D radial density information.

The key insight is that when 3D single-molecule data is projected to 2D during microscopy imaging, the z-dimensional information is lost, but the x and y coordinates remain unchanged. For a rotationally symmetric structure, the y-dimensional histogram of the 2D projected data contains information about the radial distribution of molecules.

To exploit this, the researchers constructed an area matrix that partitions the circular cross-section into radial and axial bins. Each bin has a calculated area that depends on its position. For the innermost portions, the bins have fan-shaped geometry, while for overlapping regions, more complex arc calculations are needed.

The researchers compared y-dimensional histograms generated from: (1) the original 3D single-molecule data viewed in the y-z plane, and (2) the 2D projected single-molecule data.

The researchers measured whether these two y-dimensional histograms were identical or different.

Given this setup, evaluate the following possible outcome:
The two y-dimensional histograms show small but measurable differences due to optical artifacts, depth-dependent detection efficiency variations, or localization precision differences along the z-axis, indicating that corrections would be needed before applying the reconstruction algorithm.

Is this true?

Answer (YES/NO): NO